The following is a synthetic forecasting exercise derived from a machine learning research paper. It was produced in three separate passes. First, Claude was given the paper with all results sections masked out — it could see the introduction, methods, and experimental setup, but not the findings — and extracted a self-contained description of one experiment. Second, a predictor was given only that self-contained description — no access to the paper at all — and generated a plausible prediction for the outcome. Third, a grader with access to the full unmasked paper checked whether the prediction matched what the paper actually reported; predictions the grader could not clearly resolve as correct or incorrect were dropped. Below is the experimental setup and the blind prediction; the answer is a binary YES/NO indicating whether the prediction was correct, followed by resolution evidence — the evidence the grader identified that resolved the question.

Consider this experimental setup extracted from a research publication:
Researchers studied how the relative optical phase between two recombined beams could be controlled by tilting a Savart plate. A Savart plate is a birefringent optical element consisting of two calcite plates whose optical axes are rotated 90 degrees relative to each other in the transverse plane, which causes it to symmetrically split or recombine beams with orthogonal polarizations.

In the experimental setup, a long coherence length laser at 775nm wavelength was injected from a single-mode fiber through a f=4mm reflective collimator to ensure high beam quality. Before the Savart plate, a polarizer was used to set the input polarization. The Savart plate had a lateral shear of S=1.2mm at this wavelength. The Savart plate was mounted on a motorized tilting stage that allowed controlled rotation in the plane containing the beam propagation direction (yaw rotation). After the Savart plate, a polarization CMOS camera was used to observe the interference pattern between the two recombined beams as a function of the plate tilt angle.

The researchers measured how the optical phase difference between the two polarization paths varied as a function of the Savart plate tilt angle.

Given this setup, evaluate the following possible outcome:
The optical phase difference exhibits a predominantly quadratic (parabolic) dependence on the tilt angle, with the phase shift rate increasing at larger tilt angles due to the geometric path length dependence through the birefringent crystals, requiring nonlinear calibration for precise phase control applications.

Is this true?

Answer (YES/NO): NO